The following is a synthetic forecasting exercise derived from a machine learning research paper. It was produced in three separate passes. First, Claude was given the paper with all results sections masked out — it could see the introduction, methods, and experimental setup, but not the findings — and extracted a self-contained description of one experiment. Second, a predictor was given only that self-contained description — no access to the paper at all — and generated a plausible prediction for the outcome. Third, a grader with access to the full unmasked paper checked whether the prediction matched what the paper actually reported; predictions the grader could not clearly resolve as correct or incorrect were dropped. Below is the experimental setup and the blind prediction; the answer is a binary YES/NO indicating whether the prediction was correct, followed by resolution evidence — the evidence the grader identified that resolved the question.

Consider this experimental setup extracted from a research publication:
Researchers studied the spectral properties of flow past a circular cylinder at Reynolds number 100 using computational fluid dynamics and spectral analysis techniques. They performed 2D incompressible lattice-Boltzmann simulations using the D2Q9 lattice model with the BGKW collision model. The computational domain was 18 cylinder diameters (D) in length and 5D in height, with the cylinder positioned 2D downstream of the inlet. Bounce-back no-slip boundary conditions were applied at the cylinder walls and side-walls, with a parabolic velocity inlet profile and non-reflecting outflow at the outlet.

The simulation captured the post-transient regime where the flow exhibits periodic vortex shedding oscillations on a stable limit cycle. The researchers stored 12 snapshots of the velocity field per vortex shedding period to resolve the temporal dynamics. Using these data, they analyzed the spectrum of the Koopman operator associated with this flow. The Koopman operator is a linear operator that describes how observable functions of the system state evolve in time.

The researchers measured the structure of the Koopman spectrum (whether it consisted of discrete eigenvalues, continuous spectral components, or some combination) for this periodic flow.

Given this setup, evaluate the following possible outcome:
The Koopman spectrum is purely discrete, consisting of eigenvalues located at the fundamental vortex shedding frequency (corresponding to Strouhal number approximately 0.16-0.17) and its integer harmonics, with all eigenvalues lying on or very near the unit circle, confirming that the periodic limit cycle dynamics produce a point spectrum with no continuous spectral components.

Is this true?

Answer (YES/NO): YES